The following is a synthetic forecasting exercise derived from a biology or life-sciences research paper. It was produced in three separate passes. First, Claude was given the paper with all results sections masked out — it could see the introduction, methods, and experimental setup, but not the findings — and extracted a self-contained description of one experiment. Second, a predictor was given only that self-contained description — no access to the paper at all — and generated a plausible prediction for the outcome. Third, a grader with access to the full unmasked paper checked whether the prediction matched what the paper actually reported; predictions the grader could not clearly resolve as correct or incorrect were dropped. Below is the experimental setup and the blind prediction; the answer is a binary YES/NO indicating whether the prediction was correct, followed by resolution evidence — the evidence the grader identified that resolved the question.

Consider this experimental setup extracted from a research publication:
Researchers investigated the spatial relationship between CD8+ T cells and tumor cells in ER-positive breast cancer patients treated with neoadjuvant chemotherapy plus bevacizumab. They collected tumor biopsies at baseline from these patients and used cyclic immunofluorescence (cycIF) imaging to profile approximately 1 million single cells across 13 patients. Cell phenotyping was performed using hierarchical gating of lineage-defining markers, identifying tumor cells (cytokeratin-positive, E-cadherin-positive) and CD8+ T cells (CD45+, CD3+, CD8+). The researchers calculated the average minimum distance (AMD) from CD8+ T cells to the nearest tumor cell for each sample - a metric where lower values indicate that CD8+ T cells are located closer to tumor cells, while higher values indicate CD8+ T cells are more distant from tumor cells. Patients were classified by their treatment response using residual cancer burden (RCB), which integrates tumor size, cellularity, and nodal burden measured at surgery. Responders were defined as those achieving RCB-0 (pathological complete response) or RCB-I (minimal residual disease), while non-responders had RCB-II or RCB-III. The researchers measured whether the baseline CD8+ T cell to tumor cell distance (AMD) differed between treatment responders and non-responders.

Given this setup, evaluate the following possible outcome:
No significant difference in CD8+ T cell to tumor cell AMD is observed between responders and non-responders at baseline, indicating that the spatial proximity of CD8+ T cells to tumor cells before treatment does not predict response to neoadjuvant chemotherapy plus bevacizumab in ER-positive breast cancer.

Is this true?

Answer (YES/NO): YES